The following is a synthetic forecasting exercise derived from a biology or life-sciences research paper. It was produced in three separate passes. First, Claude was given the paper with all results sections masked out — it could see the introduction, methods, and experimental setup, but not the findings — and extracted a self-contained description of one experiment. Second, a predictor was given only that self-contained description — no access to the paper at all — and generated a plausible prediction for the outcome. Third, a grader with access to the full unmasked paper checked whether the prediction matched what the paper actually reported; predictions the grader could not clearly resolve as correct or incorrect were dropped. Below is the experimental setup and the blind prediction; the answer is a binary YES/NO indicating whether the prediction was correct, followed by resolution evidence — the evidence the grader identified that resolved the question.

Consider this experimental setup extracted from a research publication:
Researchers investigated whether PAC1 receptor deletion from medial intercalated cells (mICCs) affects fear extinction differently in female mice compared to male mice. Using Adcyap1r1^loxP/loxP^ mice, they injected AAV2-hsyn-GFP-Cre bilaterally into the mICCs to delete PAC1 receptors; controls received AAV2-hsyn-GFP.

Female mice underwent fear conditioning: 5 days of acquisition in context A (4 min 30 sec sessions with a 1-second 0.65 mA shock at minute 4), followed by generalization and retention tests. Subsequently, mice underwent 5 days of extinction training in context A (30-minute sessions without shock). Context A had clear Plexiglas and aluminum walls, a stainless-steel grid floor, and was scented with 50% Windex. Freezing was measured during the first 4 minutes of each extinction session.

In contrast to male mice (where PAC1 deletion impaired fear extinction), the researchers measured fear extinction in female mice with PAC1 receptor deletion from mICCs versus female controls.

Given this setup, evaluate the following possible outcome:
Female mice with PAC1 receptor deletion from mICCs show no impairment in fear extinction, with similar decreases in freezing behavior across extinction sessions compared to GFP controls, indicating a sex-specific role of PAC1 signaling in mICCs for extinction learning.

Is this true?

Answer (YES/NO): YES